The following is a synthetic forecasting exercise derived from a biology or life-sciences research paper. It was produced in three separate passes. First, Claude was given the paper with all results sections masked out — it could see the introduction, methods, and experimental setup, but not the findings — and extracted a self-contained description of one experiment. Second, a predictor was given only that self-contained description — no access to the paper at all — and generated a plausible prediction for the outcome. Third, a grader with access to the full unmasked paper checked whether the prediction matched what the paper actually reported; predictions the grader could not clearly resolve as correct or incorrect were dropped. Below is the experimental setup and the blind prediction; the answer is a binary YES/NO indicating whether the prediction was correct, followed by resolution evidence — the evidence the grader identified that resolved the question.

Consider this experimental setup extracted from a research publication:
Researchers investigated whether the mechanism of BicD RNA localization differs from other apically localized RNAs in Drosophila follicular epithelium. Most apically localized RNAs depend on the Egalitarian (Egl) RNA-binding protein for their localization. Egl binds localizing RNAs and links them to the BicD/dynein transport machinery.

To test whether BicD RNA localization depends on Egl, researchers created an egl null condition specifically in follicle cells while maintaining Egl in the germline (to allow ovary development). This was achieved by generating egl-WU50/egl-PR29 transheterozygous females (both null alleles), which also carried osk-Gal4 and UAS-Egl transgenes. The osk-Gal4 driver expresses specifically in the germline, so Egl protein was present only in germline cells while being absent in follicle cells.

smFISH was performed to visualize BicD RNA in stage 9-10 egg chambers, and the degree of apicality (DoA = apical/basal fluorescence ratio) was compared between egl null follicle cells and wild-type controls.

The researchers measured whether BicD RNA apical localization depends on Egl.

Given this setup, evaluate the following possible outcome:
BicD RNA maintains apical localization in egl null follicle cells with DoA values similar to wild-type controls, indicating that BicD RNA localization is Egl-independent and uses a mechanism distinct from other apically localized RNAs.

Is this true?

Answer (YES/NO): YES